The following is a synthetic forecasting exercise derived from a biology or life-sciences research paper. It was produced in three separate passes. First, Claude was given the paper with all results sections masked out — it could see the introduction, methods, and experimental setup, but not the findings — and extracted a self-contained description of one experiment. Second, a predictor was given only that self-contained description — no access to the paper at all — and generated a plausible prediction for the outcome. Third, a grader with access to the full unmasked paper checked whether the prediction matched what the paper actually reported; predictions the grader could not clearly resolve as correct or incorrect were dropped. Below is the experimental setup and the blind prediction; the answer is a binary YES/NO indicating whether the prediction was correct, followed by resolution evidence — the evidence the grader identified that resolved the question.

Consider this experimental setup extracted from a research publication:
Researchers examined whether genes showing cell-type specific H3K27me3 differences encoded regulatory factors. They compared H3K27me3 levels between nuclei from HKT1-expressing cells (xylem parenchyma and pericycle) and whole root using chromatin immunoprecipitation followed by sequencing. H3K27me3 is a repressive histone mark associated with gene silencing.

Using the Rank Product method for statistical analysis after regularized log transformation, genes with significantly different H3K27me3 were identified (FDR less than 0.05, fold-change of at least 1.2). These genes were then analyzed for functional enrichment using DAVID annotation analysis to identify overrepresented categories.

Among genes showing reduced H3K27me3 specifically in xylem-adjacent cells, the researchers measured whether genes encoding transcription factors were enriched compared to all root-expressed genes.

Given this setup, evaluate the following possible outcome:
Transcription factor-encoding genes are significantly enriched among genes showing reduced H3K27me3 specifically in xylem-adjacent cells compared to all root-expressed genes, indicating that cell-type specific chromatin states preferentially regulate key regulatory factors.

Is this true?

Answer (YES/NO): YES